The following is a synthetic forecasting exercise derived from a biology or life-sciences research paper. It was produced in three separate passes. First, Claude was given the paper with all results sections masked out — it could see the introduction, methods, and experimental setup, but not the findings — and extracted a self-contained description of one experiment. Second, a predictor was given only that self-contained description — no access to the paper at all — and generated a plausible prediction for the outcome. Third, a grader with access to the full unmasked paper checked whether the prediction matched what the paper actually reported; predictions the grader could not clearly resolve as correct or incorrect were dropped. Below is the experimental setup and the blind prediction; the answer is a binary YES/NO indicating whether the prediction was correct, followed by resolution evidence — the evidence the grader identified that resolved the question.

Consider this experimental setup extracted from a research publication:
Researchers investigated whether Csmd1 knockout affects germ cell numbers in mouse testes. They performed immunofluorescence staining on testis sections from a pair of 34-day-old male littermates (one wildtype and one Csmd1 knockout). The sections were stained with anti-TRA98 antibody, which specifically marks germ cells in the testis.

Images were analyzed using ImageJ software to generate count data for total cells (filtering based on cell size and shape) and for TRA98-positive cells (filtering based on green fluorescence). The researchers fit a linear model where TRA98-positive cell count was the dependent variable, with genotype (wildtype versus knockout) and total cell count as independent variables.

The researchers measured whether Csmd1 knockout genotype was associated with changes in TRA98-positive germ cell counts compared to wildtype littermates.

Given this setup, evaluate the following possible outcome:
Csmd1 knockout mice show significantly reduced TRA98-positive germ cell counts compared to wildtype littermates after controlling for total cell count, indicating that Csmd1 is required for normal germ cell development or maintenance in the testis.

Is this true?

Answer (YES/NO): YES